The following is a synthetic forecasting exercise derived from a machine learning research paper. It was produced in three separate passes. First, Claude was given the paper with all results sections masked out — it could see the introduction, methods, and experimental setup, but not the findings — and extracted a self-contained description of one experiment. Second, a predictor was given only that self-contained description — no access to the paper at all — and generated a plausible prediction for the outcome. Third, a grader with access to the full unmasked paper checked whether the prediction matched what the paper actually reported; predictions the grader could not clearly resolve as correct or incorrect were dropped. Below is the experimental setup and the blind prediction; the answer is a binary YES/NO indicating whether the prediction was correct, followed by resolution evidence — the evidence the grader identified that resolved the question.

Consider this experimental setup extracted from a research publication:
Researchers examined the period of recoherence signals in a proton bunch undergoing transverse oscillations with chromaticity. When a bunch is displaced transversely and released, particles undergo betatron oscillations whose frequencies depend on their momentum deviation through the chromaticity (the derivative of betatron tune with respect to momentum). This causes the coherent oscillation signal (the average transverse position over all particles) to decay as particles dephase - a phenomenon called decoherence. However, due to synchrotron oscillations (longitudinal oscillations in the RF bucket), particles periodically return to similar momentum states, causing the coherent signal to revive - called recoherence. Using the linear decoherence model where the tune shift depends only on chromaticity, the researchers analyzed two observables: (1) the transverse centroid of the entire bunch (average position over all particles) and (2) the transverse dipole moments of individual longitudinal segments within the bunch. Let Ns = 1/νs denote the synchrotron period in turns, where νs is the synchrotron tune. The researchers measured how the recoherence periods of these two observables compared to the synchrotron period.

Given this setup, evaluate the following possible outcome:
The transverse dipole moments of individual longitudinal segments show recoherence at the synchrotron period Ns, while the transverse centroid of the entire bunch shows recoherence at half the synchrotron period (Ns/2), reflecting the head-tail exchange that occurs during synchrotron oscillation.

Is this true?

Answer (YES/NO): NO